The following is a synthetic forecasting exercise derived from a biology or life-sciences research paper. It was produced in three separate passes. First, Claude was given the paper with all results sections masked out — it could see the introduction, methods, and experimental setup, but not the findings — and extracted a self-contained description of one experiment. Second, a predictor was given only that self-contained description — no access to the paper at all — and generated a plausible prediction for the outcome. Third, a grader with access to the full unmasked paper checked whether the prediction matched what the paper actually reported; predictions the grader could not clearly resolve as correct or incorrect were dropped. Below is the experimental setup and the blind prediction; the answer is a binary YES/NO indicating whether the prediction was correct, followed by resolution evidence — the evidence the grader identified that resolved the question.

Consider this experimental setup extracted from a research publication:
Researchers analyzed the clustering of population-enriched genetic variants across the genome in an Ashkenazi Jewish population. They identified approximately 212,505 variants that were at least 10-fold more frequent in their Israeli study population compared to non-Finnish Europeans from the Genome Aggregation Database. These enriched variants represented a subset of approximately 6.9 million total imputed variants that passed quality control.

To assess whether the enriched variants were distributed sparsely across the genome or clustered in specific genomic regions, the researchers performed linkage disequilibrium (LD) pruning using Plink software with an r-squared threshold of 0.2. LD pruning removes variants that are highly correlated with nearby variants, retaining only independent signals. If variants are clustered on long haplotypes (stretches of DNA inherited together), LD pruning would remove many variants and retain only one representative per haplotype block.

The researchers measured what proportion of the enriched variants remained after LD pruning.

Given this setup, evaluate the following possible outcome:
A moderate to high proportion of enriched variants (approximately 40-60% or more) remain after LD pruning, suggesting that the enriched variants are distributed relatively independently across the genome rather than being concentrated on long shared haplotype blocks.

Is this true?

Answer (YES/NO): NO